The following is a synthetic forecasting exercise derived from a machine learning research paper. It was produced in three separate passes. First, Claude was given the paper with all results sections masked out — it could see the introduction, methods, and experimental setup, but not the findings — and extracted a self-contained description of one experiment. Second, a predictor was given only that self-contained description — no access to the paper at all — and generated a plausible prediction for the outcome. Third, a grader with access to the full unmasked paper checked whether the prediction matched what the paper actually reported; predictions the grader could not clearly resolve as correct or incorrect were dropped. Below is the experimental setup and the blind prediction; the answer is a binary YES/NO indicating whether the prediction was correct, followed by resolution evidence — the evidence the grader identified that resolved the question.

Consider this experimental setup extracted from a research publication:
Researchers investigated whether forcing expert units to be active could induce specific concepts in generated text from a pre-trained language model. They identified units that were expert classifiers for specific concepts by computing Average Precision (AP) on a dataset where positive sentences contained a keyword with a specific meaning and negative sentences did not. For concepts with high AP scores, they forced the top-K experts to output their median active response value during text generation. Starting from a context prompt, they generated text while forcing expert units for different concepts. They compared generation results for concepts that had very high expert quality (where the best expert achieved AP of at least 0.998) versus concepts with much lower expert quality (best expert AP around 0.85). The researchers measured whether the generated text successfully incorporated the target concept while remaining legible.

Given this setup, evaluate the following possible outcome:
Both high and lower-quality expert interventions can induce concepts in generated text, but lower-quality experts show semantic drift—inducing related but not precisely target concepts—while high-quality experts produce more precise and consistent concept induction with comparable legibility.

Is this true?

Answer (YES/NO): NO